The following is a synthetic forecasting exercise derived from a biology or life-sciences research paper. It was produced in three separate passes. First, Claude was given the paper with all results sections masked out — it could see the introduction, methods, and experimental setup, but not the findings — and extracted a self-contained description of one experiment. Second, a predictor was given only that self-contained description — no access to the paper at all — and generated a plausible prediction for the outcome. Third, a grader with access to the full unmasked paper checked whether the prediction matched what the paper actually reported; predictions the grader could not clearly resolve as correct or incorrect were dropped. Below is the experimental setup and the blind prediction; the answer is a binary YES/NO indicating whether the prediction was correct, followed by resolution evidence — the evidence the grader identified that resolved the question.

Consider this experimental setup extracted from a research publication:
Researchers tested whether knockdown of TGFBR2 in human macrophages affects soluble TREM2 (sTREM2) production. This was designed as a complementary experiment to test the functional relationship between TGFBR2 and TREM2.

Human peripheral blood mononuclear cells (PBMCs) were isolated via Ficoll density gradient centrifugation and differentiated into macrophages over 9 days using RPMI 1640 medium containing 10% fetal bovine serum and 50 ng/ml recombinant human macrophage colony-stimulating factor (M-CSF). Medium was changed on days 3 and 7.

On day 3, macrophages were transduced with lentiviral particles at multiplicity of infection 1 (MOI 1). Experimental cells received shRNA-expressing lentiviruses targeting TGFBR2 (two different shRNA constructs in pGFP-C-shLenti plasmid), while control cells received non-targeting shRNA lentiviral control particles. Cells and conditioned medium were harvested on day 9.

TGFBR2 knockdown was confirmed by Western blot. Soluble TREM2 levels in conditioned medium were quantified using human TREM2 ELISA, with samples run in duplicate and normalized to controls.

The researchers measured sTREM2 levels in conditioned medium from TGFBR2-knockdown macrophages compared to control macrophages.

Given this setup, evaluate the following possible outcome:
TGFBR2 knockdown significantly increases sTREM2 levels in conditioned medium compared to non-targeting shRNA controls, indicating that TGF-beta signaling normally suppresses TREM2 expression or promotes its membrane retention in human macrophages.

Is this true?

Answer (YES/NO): NO